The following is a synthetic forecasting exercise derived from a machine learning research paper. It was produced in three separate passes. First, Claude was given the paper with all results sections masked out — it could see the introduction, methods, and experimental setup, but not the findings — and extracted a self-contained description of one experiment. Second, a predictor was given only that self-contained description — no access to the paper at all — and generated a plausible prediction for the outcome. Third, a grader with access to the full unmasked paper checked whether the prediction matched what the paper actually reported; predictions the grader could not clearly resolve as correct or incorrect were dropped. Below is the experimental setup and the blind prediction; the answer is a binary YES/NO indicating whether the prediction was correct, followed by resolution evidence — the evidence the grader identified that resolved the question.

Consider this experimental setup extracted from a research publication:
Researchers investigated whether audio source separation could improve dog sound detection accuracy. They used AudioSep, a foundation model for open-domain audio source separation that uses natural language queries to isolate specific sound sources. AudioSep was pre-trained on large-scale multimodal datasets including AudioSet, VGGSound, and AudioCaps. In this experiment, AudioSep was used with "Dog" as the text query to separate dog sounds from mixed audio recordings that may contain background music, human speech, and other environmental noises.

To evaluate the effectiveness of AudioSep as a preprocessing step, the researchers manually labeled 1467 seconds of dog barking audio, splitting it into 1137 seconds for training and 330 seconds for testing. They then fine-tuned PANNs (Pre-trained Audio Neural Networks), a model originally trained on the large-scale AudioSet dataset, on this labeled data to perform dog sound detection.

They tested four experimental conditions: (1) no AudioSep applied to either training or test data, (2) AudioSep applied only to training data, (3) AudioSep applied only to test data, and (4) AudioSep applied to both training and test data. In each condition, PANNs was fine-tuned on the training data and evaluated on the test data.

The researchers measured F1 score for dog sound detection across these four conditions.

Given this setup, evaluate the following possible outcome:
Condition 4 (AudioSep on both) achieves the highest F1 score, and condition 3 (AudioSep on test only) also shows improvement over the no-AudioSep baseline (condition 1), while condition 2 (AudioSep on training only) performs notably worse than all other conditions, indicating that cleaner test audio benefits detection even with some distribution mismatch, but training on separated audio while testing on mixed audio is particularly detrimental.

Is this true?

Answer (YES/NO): NO